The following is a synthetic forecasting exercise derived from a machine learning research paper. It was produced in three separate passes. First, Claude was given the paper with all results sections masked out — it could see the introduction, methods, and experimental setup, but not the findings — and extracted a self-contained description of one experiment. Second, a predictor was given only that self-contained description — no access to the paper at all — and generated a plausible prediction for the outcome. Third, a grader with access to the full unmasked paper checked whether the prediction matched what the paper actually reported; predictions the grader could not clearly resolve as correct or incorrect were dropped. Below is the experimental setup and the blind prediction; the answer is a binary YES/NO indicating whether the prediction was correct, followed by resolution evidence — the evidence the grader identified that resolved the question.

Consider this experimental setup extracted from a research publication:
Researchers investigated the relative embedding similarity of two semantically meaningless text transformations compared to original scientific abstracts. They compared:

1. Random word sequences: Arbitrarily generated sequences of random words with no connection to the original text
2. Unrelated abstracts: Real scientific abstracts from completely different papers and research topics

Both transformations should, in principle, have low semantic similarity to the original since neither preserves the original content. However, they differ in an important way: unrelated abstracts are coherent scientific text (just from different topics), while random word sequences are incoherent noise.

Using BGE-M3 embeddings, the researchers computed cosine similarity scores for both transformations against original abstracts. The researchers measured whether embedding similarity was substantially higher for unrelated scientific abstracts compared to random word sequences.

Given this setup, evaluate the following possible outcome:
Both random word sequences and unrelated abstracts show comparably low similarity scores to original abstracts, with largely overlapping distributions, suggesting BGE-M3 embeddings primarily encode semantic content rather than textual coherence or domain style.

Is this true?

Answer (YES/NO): NO